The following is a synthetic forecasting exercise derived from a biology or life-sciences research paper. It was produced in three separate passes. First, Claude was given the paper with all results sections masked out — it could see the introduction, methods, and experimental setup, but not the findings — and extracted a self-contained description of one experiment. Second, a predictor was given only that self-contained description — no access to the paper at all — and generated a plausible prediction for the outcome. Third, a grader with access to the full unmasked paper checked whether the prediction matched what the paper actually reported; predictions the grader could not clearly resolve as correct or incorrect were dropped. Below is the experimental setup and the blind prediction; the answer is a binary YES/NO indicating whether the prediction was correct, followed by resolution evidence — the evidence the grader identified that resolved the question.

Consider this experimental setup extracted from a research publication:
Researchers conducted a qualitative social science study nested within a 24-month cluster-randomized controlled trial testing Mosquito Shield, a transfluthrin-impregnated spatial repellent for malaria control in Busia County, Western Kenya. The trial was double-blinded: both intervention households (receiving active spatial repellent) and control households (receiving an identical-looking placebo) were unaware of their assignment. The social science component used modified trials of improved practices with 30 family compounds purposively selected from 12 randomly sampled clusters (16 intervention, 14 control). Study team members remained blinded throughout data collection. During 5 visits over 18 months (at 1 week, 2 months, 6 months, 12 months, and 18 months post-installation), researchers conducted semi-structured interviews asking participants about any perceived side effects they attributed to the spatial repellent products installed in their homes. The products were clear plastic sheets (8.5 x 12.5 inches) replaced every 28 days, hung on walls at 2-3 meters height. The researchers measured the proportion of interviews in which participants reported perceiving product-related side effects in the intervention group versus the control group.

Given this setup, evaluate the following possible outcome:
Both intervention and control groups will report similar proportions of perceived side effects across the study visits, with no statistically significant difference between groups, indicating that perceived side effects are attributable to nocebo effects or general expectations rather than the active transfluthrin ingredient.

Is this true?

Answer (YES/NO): NO